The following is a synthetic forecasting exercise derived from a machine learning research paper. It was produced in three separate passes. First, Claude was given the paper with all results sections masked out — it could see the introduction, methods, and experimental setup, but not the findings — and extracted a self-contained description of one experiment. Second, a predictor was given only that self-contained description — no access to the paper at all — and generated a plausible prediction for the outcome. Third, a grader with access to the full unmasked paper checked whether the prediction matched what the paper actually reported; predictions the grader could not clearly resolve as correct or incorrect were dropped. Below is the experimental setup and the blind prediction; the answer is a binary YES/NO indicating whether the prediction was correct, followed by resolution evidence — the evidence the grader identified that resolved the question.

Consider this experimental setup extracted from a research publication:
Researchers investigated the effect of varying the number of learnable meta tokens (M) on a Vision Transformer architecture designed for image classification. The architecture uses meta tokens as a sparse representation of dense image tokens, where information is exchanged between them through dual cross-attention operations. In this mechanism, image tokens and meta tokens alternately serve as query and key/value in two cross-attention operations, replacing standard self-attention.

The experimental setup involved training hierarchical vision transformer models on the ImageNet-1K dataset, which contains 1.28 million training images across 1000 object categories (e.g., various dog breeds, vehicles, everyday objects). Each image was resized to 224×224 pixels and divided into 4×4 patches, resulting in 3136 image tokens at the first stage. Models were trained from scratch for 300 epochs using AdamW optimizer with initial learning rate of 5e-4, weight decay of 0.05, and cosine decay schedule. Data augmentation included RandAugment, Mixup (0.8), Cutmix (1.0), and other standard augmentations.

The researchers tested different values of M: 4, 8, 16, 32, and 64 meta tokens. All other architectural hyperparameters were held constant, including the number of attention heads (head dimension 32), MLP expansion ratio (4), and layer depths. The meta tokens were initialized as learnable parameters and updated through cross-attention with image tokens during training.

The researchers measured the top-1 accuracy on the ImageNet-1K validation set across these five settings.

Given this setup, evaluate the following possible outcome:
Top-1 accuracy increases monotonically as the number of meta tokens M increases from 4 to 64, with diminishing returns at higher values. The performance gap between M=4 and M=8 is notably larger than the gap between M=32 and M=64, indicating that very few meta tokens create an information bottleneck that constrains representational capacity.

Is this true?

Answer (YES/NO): NO